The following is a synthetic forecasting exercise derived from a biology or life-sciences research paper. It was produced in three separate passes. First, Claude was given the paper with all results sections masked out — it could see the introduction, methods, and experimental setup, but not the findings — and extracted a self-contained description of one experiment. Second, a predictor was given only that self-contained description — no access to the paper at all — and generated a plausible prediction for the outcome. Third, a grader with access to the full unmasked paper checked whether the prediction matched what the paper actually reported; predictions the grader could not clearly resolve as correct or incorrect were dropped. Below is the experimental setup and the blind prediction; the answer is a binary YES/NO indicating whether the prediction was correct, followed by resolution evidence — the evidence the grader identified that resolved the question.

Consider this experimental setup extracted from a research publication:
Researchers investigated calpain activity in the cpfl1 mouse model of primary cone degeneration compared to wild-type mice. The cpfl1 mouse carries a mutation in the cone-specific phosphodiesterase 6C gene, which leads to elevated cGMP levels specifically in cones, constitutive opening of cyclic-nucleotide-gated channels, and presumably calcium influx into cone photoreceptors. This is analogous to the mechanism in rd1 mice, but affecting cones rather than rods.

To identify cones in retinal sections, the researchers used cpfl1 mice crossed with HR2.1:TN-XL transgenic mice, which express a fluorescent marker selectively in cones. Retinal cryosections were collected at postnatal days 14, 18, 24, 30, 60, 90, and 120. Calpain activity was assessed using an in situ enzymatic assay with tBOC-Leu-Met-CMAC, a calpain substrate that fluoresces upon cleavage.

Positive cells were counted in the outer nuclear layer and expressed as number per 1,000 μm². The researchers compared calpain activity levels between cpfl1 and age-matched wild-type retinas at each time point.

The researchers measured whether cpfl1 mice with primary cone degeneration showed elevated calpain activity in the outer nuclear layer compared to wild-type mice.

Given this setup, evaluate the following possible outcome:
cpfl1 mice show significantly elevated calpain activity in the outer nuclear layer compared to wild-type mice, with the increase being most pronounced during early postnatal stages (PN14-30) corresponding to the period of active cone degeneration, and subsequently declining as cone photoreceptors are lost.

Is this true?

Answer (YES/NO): NO